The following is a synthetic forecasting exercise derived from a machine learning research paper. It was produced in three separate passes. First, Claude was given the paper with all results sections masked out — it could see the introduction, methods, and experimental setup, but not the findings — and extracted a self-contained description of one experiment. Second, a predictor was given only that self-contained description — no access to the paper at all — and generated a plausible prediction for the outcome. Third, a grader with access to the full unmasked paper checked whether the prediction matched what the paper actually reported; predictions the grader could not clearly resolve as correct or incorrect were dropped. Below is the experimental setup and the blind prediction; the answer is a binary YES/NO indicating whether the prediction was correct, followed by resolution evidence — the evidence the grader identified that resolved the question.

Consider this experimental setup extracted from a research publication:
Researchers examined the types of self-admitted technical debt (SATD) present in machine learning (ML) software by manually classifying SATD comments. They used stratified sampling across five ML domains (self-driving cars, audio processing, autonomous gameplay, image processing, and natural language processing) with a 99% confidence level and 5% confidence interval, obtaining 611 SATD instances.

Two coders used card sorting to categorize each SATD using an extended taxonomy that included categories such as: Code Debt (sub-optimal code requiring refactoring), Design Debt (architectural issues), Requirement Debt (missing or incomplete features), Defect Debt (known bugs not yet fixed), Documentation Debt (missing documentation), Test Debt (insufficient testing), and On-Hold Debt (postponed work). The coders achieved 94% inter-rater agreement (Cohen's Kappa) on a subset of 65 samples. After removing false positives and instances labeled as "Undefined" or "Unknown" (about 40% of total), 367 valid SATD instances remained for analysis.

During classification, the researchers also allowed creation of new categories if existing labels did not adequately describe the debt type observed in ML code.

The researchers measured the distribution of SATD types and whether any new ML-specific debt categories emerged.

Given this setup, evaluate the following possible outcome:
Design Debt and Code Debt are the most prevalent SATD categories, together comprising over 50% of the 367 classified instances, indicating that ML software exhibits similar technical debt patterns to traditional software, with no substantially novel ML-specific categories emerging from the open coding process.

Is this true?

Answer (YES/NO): NO